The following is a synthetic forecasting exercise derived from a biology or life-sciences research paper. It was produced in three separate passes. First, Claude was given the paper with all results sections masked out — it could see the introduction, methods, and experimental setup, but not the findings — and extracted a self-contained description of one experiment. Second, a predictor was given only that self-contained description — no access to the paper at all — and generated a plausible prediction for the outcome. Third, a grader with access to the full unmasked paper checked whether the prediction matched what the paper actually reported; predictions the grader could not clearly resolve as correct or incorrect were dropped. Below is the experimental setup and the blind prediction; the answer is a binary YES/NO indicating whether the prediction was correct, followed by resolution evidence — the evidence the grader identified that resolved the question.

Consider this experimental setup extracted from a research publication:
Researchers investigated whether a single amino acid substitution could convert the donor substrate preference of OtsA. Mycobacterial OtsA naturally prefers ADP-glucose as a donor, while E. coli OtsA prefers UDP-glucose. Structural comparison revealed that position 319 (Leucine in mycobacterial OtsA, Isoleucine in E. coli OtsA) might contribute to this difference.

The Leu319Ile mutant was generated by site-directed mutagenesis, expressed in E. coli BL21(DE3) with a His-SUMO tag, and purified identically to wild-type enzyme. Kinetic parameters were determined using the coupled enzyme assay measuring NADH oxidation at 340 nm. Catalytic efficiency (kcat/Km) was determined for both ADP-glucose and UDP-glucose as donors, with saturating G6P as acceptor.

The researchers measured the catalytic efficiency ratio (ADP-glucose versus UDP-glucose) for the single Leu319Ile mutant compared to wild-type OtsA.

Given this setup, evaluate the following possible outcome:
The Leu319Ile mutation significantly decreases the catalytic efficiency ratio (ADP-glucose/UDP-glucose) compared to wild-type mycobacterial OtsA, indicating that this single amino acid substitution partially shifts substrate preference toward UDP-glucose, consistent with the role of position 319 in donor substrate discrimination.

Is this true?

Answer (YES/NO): YES